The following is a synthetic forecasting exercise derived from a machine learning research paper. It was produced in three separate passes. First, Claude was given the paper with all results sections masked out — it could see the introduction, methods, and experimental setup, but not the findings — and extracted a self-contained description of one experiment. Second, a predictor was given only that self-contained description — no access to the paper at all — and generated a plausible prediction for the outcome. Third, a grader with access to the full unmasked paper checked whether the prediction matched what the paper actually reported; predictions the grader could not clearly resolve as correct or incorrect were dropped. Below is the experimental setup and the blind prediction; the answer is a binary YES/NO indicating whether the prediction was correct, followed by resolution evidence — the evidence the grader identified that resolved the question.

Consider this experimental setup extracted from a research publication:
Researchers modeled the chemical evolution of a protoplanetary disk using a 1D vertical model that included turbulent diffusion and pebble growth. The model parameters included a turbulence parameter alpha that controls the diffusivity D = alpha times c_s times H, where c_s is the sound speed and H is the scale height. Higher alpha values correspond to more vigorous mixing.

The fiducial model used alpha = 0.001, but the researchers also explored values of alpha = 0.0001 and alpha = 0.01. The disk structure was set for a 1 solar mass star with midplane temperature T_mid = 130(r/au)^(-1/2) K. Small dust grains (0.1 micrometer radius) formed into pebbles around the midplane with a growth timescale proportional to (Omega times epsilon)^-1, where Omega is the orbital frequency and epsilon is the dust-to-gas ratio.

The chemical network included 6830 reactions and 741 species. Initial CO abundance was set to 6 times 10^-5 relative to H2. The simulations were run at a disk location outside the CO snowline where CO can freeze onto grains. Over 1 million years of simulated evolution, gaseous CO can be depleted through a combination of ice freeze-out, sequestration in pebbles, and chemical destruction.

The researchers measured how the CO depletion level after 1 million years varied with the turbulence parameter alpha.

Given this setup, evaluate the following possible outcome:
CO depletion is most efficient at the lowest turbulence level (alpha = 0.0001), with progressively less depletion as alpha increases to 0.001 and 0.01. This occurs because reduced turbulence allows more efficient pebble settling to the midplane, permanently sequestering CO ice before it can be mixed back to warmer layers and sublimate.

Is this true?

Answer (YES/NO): NO